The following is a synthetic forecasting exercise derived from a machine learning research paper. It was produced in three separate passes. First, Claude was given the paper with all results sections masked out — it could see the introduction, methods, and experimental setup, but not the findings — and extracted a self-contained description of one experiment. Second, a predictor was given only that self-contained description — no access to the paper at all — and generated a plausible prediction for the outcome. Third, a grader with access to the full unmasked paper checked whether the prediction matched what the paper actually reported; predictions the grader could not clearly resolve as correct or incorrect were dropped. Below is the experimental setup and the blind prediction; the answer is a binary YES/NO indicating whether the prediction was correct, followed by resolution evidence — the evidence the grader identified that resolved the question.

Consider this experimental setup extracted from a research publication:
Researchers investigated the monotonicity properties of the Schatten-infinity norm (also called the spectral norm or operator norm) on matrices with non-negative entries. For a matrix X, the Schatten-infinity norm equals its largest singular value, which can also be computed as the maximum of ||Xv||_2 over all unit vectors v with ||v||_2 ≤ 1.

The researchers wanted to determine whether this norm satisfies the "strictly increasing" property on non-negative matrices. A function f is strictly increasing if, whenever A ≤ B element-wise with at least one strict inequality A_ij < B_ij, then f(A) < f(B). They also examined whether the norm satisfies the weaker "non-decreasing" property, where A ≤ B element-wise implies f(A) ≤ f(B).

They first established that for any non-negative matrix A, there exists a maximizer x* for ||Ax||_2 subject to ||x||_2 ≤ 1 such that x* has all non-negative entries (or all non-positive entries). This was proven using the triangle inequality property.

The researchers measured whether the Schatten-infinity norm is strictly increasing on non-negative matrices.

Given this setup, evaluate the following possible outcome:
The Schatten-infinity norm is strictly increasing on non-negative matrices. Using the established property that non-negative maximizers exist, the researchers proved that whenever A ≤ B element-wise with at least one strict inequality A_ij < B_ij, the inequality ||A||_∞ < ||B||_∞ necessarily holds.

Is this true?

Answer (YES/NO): NO